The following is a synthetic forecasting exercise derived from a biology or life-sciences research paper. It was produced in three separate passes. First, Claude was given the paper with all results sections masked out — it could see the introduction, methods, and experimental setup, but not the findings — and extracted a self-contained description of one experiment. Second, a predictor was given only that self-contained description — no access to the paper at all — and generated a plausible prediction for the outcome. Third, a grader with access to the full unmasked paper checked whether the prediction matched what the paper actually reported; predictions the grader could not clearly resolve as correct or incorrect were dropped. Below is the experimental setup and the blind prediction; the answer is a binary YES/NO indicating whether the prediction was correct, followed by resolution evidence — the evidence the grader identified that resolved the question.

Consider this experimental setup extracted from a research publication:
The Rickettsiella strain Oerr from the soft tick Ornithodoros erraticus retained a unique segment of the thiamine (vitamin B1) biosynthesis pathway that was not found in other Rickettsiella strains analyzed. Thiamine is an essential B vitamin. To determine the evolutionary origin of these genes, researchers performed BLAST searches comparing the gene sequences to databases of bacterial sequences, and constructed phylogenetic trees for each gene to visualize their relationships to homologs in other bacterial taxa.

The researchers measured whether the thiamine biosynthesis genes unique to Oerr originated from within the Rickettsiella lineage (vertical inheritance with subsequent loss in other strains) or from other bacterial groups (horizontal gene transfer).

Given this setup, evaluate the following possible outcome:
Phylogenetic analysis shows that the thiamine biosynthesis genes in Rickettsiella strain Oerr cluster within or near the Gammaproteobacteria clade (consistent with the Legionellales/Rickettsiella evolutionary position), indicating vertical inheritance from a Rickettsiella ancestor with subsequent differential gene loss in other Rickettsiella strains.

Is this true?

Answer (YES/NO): NO